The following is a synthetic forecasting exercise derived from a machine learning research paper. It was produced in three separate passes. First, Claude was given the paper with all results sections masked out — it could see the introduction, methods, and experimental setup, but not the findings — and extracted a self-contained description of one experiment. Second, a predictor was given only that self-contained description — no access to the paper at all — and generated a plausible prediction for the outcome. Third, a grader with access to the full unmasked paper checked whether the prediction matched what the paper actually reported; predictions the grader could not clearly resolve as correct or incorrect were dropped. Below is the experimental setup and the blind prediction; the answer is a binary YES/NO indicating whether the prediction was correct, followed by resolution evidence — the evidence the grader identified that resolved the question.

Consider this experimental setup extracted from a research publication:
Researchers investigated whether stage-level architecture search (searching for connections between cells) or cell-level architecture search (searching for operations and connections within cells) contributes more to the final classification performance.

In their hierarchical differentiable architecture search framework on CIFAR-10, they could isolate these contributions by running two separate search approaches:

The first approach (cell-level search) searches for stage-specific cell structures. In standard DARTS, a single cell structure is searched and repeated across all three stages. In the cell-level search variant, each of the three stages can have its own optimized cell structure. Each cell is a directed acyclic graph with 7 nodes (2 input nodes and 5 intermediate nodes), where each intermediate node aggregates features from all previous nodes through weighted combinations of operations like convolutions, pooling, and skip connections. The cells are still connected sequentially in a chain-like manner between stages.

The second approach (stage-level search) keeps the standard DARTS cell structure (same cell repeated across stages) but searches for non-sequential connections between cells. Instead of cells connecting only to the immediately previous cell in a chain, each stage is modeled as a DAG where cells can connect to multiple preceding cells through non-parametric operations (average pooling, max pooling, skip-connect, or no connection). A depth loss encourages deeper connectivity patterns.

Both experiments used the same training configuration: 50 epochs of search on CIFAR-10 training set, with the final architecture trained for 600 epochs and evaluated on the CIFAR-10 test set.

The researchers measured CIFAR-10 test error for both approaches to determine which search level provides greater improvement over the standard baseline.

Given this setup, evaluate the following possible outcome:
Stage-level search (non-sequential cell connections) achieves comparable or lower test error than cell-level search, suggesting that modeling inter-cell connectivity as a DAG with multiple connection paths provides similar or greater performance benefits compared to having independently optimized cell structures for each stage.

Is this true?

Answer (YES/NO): YES